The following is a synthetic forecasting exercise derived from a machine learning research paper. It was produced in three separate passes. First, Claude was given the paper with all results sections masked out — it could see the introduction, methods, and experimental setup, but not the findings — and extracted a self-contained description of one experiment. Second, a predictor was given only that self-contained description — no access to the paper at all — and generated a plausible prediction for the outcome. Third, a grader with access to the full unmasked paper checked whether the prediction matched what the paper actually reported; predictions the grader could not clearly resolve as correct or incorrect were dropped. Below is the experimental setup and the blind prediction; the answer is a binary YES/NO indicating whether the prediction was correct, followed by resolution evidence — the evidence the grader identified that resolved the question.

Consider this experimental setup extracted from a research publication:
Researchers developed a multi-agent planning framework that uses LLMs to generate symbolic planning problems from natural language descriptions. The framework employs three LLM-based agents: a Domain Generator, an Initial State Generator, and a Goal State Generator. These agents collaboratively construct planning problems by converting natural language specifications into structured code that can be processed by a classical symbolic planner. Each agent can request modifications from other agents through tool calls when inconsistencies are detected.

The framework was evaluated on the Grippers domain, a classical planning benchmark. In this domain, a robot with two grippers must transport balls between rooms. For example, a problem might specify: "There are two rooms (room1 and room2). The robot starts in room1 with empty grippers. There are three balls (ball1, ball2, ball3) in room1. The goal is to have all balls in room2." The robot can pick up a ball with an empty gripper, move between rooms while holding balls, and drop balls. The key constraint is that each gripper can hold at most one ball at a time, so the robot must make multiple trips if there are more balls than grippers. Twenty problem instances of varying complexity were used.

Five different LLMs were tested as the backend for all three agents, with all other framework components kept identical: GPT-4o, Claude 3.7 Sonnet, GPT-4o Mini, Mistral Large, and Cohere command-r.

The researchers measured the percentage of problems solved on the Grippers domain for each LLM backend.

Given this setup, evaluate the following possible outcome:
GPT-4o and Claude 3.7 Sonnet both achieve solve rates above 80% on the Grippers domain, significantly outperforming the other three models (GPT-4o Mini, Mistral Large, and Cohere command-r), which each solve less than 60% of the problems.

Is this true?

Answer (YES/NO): NO